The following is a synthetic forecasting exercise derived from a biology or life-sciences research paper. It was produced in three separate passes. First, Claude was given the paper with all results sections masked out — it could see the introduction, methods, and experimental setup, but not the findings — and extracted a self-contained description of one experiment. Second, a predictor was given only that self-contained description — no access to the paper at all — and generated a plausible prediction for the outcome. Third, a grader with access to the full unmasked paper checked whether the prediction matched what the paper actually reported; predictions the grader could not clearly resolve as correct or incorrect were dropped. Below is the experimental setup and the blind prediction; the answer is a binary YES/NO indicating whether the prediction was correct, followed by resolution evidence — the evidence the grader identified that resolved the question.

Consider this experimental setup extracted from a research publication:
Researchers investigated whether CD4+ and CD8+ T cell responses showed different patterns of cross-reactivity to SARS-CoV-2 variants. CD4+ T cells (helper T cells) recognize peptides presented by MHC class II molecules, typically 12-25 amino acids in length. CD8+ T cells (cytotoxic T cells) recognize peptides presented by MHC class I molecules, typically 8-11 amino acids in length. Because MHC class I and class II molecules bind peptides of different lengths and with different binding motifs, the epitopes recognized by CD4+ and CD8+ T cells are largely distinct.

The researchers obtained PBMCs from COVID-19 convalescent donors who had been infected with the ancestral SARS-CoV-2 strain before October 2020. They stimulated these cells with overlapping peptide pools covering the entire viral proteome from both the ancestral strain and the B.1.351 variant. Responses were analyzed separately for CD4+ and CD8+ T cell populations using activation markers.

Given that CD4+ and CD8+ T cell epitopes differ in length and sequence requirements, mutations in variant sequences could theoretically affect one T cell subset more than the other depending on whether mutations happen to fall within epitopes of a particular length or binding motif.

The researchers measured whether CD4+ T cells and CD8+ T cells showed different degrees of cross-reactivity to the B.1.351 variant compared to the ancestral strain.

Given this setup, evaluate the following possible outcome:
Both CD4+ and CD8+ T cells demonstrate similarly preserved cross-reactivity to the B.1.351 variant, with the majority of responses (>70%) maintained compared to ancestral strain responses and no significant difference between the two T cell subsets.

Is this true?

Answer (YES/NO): YES